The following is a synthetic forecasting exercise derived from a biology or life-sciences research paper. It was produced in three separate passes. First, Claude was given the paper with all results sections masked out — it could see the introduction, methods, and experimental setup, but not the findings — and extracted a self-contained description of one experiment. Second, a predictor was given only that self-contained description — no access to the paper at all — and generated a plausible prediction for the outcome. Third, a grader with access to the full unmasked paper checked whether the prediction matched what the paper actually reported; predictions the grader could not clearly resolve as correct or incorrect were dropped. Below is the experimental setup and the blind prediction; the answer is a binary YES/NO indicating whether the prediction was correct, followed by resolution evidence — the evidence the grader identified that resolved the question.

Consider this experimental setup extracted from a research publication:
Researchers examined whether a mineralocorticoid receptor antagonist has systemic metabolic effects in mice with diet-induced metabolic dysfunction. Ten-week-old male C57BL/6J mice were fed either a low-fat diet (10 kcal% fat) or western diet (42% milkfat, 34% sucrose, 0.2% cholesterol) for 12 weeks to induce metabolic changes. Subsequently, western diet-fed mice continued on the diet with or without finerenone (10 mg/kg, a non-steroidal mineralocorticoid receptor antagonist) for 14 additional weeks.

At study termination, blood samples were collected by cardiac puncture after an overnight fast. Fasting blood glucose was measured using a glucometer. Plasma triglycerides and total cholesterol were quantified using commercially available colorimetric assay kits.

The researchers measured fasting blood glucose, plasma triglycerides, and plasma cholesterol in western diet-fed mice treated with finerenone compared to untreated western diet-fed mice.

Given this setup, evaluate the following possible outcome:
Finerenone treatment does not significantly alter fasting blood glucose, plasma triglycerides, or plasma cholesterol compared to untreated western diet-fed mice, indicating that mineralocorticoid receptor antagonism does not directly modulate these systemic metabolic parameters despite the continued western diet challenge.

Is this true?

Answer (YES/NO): NO